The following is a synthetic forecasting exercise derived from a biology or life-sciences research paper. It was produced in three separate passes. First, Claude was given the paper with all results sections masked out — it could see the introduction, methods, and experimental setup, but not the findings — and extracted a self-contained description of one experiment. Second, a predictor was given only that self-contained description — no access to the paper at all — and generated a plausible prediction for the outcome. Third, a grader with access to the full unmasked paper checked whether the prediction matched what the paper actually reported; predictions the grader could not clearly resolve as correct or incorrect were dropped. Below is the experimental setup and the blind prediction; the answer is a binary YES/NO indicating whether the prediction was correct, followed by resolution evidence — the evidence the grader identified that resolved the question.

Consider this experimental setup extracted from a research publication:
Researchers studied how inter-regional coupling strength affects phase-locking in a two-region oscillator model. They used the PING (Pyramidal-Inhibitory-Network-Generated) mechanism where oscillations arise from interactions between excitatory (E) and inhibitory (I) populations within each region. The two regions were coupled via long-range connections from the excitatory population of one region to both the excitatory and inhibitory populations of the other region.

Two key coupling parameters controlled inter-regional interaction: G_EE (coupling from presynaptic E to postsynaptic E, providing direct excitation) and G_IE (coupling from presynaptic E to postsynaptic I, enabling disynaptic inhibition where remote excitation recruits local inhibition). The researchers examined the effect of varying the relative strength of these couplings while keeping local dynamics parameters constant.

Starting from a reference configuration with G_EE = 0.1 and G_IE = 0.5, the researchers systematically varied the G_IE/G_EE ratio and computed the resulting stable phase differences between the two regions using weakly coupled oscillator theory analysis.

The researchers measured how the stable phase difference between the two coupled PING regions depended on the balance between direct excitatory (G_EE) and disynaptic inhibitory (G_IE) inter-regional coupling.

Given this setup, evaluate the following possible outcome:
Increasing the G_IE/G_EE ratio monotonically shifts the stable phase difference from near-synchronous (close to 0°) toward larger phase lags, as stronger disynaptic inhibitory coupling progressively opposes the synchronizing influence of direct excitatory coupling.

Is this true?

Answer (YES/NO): NO